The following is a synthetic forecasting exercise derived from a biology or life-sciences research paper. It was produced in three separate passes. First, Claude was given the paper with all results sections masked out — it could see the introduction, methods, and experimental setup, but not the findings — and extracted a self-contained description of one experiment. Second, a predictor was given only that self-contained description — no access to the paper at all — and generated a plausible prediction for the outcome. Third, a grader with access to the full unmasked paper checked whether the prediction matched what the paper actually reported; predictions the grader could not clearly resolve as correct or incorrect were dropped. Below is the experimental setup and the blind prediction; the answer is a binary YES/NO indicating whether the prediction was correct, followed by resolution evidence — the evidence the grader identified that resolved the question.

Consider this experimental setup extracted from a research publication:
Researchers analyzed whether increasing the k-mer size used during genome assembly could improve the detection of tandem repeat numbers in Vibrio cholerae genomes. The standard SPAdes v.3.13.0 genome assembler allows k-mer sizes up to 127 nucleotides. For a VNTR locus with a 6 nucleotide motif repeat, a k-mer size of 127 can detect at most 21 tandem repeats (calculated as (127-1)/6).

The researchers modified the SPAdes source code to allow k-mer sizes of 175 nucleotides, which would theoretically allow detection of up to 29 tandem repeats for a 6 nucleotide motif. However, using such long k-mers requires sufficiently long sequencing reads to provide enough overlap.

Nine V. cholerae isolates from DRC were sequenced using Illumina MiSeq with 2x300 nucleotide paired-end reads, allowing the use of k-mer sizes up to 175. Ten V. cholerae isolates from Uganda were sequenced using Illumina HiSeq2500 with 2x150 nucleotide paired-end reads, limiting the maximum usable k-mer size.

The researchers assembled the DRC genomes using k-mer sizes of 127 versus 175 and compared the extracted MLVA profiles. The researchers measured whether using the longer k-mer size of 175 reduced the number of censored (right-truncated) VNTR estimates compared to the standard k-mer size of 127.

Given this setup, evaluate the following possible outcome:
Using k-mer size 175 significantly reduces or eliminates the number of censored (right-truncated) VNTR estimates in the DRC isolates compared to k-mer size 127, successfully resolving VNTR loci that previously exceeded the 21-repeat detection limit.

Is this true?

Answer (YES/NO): YES